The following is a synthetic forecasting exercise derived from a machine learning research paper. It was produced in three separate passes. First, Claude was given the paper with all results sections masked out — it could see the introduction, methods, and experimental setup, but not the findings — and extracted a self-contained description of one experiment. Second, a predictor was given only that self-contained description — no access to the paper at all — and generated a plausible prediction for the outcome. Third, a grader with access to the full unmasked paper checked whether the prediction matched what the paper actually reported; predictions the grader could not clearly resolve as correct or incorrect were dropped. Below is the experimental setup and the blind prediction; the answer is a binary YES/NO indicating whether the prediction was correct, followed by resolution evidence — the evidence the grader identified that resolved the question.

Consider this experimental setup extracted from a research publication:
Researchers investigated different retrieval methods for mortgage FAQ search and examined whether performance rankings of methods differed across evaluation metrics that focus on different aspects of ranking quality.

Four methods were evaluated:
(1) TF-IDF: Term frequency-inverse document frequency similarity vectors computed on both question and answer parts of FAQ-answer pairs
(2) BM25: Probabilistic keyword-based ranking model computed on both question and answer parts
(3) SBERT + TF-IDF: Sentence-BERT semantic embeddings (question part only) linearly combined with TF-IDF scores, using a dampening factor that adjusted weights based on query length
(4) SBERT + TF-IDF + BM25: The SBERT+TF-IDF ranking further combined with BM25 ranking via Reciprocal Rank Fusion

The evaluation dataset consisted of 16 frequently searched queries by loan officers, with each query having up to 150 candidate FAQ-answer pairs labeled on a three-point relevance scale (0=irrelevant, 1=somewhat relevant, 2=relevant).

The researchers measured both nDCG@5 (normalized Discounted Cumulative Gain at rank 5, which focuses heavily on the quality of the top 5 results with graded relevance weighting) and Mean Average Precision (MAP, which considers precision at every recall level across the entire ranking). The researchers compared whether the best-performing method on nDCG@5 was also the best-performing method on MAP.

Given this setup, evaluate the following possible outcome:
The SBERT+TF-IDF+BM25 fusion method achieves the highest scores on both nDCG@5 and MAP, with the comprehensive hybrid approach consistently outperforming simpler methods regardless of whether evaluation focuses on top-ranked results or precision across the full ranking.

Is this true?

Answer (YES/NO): NO